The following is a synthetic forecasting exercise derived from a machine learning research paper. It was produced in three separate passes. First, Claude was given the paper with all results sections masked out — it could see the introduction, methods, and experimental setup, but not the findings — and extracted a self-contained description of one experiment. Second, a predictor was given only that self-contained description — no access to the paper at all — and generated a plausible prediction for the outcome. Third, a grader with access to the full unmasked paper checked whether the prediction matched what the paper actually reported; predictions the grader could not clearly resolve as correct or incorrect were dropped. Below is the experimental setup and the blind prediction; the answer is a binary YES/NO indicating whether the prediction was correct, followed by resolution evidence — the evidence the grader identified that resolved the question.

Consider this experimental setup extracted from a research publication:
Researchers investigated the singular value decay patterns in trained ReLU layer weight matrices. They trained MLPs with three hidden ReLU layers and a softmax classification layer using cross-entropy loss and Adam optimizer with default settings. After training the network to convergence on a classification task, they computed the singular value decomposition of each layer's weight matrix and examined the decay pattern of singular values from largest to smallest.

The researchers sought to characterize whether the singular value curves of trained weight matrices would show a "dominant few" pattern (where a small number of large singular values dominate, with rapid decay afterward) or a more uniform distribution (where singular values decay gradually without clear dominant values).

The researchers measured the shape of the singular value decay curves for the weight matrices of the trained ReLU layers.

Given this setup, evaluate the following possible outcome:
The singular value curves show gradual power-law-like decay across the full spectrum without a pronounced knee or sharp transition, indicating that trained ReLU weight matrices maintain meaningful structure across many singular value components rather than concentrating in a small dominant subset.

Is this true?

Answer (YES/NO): NO